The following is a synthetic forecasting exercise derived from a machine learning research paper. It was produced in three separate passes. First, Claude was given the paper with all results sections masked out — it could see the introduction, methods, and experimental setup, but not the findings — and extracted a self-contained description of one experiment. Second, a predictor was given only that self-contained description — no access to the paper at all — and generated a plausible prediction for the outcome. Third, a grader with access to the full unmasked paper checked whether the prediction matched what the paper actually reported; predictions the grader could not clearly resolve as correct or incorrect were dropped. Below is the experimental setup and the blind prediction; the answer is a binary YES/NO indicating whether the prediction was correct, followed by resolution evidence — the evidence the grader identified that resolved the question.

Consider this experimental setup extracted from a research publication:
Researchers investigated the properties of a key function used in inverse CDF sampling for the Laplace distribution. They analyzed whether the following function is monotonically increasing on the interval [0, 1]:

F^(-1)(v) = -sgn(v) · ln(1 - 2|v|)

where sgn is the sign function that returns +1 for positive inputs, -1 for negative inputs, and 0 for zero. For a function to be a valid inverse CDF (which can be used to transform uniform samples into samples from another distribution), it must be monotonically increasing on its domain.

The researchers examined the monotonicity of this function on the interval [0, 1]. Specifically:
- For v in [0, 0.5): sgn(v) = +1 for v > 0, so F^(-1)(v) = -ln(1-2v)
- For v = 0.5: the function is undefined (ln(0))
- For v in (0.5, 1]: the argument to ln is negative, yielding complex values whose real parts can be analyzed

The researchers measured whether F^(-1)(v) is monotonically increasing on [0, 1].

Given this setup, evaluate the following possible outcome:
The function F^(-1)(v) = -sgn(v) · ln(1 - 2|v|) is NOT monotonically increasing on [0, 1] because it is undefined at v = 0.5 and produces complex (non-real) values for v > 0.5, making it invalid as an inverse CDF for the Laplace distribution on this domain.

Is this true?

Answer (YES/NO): YES